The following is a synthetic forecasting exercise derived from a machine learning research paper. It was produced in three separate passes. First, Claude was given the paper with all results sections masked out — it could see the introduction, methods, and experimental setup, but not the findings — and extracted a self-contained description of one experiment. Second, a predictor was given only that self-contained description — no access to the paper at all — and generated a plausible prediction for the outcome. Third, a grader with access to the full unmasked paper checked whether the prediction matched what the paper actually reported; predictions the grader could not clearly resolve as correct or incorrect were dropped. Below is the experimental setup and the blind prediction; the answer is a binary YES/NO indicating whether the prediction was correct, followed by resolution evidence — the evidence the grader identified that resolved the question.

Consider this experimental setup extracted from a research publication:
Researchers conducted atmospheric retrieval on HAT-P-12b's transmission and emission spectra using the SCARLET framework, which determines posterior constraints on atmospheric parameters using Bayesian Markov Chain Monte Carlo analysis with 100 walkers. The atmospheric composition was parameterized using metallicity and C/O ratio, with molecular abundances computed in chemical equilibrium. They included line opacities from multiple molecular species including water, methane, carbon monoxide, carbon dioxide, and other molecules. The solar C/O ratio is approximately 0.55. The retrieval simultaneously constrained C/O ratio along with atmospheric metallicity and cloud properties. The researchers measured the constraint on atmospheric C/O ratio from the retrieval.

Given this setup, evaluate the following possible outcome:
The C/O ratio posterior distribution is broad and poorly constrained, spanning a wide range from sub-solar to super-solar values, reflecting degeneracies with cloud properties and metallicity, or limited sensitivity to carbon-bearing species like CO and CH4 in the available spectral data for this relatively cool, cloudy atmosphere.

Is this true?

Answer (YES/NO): NO